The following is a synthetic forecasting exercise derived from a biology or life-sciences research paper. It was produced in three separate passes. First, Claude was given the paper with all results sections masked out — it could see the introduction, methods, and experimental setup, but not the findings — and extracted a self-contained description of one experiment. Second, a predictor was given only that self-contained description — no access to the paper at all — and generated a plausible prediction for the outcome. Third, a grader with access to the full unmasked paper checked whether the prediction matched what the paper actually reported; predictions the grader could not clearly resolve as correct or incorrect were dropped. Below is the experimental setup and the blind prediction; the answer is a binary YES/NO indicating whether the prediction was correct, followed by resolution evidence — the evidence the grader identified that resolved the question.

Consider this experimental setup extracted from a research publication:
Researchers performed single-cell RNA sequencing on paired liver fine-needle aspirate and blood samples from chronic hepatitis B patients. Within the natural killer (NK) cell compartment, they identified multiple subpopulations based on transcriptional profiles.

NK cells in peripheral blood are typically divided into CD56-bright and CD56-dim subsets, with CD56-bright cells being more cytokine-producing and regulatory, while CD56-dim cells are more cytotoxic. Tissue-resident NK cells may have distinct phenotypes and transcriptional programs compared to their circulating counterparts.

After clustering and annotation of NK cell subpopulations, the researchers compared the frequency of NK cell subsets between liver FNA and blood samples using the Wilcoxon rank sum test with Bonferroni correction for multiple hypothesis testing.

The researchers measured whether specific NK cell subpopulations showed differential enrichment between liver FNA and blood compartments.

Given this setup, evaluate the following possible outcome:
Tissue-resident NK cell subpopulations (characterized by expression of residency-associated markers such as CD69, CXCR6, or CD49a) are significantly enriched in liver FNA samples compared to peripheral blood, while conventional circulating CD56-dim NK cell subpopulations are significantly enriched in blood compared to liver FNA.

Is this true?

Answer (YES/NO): NO